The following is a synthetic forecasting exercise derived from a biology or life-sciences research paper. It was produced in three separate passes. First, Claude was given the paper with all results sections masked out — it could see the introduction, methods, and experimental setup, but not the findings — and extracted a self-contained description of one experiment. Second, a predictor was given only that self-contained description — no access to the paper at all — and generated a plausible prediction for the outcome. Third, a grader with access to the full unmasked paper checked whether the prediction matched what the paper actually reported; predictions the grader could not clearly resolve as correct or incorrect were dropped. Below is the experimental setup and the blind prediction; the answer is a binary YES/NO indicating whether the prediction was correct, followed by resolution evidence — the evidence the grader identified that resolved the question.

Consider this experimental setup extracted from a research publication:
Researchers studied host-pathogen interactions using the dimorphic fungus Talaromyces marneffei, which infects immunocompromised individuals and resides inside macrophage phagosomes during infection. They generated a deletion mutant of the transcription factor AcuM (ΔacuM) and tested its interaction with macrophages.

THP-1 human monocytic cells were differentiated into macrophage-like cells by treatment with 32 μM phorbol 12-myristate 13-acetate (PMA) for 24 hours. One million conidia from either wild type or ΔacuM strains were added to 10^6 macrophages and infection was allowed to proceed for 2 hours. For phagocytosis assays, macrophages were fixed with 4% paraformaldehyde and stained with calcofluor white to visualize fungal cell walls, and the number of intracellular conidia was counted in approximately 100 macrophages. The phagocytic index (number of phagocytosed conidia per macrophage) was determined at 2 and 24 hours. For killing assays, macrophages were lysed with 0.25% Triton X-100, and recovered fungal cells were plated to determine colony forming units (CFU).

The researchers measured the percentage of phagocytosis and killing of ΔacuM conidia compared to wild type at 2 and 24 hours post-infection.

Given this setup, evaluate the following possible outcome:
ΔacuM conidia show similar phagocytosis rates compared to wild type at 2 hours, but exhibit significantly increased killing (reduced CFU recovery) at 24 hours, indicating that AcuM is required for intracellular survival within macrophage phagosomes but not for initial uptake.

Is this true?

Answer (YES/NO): NO